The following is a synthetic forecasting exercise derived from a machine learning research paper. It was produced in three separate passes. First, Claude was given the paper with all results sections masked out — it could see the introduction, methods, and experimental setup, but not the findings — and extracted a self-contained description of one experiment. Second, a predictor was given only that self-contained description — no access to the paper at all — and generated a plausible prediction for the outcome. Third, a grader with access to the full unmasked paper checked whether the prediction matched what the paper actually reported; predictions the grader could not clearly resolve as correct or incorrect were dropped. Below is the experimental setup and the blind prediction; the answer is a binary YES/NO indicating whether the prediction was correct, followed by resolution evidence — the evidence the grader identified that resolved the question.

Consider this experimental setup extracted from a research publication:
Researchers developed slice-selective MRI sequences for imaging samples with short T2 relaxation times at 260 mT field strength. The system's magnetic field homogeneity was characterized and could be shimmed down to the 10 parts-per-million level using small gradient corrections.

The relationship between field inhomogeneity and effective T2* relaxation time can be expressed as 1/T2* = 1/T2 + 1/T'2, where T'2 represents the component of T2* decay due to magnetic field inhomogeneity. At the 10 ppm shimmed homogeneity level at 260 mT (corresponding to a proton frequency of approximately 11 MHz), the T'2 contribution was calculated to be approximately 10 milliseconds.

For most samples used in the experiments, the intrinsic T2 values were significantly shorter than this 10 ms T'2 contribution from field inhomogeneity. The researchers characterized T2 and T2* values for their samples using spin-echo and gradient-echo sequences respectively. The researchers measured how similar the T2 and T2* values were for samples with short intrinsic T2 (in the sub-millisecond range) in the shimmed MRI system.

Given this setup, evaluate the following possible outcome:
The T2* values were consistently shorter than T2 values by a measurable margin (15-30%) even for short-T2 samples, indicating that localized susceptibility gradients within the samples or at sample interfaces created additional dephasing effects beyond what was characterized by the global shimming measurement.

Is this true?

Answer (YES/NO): NO